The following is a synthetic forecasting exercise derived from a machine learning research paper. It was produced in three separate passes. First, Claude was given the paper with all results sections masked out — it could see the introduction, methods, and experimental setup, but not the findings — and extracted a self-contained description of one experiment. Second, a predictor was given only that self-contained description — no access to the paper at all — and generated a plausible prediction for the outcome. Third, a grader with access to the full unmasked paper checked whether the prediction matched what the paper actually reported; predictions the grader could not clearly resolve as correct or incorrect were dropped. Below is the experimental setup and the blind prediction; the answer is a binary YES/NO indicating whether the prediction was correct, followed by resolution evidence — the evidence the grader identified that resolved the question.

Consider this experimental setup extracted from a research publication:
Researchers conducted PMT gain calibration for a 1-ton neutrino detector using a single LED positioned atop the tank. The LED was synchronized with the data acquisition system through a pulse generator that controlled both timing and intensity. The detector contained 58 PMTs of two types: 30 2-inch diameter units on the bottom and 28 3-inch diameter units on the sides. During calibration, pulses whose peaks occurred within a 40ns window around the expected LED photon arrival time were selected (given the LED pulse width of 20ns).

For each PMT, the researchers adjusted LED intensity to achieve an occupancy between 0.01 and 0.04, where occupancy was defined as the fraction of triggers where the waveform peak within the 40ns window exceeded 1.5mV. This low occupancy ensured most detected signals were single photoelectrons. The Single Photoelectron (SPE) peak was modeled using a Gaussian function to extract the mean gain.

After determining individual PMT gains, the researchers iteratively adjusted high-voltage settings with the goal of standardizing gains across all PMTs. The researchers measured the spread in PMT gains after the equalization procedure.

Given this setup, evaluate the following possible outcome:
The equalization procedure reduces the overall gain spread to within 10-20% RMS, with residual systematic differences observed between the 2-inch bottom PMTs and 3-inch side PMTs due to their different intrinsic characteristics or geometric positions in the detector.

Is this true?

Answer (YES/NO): NO